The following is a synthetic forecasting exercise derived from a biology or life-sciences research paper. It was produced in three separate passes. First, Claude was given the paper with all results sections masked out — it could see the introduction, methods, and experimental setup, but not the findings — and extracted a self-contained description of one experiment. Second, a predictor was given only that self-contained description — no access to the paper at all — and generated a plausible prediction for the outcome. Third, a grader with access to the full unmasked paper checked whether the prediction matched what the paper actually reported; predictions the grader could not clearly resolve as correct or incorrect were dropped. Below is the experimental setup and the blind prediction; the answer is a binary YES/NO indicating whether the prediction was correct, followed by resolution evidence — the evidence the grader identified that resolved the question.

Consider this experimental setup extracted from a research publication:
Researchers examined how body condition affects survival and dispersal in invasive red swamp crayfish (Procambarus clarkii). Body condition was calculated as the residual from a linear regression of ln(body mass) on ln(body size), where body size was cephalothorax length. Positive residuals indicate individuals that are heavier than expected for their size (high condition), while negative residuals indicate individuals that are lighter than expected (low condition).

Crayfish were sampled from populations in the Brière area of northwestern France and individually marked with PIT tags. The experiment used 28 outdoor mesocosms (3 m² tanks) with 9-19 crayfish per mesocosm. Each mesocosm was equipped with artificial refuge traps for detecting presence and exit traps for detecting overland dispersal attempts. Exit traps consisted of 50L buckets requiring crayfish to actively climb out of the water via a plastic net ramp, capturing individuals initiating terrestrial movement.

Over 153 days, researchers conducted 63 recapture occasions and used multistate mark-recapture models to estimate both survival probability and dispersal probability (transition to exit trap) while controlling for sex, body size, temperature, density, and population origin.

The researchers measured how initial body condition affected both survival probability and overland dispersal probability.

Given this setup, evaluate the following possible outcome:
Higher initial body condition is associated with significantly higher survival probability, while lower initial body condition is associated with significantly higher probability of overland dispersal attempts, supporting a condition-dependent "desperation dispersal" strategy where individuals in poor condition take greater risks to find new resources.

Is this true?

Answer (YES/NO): NO